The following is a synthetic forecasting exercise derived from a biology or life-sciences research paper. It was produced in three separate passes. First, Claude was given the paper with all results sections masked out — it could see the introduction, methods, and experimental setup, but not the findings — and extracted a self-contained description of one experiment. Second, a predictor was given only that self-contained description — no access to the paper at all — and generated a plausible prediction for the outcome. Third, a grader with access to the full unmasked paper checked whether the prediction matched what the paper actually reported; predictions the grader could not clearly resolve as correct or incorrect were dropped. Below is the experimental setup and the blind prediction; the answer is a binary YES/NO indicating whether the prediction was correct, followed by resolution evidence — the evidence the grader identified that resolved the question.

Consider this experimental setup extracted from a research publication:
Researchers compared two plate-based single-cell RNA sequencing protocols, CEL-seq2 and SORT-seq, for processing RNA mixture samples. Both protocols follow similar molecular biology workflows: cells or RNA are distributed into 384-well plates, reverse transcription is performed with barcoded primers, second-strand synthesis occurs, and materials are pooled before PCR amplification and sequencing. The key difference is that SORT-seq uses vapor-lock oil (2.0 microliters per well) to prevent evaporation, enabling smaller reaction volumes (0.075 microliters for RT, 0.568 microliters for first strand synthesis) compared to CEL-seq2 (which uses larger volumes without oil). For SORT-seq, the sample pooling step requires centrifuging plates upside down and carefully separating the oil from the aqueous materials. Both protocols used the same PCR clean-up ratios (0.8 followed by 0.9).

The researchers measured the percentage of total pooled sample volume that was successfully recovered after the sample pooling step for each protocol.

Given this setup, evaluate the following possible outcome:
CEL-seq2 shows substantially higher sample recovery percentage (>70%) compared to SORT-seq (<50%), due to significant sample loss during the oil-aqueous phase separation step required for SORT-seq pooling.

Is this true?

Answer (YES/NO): NO